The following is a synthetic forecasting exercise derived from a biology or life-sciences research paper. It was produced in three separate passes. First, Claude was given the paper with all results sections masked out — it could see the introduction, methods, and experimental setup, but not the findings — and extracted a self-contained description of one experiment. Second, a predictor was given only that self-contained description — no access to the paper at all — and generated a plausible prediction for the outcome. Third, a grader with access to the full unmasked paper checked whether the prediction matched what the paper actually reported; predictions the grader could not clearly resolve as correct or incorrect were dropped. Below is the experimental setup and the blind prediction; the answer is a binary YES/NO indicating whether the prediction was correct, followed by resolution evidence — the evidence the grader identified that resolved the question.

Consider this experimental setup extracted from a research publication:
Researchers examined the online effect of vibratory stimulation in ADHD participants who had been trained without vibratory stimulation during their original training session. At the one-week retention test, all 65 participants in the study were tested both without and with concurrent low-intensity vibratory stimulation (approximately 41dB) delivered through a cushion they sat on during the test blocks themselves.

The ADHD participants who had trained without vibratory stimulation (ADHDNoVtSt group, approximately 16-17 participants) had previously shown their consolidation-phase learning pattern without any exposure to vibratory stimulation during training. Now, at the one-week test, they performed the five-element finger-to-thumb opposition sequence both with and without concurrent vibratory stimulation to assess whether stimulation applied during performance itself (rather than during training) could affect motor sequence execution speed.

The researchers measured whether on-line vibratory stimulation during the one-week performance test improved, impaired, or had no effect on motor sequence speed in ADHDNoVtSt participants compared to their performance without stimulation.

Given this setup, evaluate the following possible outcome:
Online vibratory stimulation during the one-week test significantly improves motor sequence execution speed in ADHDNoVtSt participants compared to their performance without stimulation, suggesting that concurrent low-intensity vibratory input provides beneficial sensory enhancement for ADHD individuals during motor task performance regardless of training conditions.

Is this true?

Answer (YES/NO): YES